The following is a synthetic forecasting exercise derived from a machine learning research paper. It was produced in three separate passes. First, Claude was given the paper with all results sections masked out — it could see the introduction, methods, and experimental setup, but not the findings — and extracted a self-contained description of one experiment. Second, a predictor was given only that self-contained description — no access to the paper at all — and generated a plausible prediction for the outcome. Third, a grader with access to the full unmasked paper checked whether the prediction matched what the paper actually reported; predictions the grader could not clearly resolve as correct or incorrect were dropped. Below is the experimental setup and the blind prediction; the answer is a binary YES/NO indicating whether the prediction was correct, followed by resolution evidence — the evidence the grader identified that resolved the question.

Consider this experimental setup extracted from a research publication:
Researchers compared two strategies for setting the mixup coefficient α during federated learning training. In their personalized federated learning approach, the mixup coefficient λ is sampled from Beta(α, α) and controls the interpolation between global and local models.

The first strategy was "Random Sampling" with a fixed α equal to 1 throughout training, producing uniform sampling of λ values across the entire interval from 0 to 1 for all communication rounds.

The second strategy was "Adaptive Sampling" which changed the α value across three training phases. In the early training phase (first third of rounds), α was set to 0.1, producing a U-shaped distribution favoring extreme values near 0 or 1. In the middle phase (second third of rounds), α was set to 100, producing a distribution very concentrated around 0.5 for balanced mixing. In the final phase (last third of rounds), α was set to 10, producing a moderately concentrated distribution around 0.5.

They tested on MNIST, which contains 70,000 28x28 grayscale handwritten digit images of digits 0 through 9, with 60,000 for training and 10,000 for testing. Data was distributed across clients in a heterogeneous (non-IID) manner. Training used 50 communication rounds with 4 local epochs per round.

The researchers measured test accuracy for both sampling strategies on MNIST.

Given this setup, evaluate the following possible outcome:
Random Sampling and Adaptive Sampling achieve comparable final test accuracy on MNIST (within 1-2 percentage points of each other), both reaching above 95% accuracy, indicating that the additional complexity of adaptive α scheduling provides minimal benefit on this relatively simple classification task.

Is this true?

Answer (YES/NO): YES